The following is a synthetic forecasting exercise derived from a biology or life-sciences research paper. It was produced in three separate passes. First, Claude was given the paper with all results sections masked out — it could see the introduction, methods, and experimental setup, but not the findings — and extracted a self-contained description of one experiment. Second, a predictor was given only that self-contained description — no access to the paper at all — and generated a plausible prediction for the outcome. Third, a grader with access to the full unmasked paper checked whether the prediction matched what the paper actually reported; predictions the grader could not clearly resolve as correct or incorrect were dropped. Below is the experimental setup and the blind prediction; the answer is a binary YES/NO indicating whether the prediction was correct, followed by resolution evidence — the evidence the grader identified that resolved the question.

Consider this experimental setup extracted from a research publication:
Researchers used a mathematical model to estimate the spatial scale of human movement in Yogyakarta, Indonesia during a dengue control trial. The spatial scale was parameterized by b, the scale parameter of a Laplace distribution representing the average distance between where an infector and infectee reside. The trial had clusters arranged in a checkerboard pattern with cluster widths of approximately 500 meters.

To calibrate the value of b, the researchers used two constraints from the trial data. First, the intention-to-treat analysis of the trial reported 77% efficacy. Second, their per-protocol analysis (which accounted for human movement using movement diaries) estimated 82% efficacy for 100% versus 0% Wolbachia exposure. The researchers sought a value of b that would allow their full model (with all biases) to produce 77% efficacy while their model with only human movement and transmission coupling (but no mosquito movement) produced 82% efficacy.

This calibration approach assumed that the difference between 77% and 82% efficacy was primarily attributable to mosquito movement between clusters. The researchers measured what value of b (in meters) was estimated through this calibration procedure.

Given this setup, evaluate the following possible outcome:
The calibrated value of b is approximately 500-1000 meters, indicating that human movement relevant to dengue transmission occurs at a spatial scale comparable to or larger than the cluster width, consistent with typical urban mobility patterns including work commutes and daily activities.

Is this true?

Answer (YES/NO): NO